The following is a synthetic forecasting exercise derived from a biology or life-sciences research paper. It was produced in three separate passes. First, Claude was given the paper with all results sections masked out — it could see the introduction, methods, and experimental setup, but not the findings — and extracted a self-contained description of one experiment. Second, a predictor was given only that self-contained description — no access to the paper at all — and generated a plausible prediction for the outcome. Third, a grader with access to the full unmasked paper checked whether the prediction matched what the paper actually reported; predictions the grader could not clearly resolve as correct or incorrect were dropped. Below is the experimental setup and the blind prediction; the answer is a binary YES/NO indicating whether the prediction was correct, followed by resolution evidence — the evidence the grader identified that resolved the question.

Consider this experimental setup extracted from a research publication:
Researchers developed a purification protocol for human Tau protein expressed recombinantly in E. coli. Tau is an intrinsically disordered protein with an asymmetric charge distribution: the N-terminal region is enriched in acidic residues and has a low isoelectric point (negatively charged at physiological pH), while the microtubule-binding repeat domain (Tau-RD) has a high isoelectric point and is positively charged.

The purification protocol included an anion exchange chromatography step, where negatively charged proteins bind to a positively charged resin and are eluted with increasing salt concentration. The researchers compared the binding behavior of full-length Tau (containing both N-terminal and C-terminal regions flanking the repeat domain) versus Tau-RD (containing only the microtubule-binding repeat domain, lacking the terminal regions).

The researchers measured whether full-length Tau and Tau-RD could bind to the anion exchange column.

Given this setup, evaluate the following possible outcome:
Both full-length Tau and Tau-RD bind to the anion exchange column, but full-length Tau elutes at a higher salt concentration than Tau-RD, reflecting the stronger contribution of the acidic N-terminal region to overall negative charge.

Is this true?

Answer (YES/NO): NO